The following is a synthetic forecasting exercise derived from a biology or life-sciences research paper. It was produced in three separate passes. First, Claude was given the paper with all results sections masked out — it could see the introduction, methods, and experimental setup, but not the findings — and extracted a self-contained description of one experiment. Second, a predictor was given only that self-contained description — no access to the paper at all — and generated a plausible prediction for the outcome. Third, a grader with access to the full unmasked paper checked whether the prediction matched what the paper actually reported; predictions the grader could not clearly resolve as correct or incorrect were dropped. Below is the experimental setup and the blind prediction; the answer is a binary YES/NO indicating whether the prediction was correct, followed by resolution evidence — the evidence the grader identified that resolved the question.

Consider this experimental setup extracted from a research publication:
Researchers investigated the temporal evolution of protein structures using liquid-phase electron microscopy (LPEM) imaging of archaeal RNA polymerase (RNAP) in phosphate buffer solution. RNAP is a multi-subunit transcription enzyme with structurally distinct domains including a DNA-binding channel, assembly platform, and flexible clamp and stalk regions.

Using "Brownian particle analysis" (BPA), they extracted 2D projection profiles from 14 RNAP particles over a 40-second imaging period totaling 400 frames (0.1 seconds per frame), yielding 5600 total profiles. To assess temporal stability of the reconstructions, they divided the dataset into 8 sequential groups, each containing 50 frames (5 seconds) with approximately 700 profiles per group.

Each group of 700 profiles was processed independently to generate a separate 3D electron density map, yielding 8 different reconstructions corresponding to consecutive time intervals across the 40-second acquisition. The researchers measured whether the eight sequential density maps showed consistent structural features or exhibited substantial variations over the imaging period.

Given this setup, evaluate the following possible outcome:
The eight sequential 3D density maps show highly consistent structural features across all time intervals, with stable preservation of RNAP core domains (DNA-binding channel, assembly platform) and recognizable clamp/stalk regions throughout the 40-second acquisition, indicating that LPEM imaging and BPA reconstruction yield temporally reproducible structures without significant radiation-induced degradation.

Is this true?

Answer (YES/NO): NO